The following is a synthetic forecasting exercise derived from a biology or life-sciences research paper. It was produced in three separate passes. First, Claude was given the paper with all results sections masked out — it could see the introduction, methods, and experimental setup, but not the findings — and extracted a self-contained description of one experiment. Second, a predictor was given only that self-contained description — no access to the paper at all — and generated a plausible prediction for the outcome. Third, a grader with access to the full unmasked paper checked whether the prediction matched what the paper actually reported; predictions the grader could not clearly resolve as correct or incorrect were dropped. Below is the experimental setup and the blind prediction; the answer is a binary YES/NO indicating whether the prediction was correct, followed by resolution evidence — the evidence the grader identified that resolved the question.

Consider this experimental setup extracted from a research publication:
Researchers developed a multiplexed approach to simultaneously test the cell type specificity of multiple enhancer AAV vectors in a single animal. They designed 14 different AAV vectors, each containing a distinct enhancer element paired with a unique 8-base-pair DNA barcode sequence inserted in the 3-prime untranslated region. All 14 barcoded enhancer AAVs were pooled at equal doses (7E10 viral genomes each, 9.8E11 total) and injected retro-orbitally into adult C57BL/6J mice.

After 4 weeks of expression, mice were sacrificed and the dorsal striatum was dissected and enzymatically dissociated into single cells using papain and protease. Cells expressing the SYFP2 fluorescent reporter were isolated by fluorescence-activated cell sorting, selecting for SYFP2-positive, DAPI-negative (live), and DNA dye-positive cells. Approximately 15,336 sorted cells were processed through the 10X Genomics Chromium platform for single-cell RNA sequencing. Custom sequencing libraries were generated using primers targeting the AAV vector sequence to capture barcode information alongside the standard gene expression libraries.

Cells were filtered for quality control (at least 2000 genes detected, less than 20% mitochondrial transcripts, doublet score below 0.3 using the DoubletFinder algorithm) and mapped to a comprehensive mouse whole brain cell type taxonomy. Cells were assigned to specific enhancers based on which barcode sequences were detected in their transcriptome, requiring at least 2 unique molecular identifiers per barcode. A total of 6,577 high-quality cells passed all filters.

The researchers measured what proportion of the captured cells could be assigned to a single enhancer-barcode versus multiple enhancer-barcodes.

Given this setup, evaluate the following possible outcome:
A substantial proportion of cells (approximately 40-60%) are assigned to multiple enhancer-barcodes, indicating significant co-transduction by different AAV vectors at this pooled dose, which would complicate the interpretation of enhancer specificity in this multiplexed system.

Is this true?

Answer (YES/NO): YES